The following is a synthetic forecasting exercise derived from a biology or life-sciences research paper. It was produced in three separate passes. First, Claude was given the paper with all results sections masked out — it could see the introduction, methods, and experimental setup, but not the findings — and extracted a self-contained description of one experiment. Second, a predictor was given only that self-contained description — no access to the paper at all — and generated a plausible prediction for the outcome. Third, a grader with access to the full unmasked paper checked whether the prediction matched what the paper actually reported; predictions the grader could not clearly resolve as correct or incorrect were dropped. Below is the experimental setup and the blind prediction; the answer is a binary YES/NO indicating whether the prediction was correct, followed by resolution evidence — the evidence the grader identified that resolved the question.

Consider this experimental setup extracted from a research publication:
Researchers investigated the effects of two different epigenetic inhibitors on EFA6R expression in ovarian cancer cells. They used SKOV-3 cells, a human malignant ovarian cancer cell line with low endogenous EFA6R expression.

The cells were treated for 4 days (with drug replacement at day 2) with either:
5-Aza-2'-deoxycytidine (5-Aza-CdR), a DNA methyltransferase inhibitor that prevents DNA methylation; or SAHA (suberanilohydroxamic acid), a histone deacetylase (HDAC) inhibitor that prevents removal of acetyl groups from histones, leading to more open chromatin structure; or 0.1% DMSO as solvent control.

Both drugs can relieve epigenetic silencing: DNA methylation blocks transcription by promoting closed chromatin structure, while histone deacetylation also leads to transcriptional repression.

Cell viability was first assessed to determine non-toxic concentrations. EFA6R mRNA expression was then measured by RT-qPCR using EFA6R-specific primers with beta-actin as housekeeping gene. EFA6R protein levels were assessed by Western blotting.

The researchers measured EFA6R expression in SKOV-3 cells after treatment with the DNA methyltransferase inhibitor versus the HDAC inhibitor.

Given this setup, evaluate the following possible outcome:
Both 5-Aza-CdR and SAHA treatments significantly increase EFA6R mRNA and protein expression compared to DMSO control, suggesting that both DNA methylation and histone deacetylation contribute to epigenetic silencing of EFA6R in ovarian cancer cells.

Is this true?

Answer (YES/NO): NO